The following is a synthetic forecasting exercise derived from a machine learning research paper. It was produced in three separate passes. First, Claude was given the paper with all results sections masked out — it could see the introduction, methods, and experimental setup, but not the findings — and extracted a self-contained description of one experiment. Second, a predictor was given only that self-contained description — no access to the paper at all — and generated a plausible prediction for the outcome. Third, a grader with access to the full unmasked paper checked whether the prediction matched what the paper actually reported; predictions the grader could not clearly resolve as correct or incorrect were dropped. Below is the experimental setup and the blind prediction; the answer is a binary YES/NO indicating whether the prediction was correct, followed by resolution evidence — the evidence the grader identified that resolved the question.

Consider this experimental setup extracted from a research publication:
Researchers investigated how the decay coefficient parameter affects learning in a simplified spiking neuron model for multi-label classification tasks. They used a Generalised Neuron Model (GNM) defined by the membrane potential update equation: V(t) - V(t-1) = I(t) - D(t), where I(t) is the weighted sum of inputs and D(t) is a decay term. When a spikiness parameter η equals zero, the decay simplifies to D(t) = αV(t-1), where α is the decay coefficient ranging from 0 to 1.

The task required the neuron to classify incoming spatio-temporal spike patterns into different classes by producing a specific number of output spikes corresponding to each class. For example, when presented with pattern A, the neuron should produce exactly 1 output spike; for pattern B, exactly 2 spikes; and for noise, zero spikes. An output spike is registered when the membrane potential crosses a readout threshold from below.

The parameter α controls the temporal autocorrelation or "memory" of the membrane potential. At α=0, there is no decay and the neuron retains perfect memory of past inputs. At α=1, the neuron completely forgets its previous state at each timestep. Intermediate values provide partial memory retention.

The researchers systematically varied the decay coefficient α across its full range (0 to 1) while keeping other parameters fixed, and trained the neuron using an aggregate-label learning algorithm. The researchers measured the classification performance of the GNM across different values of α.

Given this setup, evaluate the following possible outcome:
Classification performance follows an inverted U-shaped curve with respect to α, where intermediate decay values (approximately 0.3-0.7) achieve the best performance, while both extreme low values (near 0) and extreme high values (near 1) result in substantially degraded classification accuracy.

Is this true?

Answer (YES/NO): NO